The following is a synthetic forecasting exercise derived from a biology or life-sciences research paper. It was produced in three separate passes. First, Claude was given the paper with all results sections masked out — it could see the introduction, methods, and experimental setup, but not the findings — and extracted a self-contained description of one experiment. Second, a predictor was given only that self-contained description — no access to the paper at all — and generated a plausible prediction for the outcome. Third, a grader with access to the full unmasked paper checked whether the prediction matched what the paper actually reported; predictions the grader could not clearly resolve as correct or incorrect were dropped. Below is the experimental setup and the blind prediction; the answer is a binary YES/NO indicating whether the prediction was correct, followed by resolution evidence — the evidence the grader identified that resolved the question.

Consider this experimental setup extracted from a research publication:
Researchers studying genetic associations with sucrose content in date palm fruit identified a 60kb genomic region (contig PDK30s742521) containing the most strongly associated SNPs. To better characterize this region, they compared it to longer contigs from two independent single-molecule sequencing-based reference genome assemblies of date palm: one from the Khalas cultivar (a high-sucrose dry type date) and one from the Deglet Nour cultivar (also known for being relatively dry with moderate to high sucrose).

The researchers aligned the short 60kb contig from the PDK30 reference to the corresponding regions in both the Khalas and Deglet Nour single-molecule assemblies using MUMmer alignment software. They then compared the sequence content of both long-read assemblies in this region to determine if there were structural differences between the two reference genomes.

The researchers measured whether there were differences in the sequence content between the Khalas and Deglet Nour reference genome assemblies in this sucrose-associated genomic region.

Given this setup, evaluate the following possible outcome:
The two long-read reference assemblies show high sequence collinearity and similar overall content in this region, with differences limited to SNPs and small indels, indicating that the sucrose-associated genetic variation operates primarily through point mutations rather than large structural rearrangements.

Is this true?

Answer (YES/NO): NO